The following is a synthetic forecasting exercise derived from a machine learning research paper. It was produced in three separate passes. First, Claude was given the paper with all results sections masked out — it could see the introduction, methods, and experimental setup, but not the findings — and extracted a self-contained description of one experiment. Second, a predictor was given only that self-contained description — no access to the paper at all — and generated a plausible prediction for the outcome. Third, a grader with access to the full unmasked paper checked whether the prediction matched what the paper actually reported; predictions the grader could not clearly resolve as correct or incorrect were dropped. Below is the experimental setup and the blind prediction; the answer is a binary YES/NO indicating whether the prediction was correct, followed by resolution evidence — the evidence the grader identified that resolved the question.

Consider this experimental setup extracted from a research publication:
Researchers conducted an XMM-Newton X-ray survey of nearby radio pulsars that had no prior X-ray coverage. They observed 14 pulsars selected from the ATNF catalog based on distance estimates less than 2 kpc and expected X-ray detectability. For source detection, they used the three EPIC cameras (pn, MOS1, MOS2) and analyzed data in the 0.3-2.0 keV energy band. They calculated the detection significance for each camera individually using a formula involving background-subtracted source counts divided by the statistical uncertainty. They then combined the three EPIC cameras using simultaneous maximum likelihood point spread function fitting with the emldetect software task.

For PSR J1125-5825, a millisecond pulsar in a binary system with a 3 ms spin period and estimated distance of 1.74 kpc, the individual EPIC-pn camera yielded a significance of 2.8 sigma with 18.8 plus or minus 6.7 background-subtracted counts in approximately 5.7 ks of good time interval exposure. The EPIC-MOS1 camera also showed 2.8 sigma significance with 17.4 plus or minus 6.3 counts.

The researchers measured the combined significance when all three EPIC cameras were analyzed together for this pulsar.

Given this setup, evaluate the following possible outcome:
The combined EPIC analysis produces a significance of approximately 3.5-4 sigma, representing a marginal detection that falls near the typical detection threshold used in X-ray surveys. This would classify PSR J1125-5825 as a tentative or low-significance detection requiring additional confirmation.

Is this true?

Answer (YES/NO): NO